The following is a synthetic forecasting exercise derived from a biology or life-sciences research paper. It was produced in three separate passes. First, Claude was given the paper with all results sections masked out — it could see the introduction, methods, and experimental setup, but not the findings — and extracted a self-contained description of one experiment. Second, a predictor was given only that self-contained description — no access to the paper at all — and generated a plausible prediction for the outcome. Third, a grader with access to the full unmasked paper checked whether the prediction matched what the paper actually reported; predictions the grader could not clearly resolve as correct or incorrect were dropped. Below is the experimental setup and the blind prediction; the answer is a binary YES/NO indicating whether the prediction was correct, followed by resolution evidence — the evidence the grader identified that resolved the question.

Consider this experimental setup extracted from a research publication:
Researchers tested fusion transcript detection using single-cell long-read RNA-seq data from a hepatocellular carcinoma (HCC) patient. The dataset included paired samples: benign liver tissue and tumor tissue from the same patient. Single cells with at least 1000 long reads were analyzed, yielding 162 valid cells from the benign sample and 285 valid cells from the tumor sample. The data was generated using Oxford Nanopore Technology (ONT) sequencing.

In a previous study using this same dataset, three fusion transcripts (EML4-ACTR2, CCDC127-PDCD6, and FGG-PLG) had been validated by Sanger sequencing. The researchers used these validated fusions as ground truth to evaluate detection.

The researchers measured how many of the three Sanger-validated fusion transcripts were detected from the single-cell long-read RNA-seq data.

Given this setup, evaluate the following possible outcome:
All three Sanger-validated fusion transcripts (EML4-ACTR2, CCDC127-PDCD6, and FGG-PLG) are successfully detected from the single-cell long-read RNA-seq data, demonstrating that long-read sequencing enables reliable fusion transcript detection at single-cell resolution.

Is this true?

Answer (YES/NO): YES